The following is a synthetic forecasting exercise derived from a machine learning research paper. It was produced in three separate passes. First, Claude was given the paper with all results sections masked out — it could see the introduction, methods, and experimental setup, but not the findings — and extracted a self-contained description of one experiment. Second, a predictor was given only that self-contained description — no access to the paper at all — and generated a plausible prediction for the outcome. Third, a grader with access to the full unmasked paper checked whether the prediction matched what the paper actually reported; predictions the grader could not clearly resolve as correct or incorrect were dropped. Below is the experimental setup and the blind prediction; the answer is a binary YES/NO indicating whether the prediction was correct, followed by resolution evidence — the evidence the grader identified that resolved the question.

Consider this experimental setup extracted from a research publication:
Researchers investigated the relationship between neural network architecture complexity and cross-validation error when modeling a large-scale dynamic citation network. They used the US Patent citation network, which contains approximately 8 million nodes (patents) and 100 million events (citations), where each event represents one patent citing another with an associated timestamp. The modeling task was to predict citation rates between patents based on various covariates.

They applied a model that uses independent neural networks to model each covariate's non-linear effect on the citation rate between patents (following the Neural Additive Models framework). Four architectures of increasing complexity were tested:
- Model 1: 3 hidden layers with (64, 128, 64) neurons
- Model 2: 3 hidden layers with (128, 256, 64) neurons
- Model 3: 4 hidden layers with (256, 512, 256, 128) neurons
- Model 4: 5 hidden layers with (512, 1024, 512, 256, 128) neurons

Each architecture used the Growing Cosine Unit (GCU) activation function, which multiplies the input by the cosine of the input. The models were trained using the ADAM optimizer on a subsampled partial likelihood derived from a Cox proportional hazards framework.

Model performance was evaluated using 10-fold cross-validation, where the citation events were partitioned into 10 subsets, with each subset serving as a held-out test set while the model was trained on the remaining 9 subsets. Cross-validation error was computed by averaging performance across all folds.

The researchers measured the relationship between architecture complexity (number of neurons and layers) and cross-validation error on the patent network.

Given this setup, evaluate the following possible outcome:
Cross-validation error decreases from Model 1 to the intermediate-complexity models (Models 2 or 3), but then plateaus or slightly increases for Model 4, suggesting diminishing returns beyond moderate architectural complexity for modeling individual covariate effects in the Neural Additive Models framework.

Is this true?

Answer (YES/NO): NO